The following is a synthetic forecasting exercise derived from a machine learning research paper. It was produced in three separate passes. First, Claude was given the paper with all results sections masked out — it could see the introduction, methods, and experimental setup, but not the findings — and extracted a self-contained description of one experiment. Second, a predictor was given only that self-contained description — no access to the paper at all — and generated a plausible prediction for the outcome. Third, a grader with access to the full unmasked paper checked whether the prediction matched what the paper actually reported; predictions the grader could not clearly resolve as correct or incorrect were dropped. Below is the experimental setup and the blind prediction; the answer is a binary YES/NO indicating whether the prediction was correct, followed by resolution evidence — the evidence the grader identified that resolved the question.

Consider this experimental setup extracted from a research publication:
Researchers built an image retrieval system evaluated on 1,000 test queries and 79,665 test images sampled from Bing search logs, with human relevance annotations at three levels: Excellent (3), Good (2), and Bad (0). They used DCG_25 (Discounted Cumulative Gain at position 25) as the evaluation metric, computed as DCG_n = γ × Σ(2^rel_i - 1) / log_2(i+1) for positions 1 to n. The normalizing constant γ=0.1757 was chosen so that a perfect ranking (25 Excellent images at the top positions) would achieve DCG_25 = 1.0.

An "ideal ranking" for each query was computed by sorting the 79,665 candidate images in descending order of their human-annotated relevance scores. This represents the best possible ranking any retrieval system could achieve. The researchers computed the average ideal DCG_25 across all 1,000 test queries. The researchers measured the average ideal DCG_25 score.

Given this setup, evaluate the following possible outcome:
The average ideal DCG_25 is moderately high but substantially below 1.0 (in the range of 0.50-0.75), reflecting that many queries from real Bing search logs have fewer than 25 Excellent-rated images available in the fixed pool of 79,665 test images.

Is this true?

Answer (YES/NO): YES